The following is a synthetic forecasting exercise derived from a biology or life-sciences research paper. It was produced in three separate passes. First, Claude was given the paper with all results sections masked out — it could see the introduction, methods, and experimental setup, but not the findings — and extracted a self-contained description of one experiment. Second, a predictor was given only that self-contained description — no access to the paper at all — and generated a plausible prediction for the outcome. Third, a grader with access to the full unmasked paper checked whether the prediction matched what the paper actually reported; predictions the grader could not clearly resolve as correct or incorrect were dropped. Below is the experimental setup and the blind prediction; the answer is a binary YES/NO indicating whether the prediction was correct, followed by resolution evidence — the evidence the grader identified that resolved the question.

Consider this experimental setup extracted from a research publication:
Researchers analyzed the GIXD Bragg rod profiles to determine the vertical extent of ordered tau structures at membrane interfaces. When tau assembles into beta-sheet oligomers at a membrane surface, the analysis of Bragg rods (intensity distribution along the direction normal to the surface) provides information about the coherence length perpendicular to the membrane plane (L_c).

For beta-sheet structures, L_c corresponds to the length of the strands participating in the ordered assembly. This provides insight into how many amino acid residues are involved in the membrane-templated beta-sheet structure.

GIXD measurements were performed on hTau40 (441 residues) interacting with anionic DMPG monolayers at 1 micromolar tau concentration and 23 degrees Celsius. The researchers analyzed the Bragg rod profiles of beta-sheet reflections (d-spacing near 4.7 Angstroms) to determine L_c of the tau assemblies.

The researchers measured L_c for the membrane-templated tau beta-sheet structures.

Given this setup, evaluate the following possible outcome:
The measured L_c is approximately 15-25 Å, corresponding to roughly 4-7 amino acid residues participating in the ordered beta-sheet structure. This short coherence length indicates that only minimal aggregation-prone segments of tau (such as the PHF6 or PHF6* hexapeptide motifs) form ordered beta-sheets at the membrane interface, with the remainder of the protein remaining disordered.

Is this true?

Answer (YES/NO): NO